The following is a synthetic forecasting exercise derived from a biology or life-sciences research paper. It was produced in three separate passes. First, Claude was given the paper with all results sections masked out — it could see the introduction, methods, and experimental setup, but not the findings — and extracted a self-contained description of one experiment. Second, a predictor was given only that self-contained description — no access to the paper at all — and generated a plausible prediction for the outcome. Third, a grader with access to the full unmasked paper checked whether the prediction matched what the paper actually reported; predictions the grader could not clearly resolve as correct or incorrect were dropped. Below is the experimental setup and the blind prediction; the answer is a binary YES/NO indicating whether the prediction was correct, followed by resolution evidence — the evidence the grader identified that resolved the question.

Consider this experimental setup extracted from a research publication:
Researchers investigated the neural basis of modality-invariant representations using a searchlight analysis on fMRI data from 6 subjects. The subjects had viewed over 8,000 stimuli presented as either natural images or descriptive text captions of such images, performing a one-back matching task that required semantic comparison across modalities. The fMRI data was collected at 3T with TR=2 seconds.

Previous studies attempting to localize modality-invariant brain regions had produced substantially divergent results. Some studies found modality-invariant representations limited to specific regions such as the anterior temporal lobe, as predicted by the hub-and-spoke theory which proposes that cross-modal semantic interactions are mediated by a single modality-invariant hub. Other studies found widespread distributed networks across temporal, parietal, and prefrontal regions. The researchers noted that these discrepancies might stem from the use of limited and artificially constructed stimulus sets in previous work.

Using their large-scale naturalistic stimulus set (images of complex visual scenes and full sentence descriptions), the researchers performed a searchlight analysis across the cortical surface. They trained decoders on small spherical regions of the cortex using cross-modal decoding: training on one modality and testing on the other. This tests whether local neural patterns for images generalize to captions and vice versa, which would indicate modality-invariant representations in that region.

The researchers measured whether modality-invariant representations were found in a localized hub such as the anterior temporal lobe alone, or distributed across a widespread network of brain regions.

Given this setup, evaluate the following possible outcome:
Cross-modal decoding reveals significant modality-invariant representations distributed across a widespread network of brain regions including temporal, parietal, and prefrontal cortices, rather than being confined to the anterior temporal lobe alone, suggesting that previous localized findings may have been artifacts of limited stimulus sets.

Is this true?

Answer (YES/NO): YES